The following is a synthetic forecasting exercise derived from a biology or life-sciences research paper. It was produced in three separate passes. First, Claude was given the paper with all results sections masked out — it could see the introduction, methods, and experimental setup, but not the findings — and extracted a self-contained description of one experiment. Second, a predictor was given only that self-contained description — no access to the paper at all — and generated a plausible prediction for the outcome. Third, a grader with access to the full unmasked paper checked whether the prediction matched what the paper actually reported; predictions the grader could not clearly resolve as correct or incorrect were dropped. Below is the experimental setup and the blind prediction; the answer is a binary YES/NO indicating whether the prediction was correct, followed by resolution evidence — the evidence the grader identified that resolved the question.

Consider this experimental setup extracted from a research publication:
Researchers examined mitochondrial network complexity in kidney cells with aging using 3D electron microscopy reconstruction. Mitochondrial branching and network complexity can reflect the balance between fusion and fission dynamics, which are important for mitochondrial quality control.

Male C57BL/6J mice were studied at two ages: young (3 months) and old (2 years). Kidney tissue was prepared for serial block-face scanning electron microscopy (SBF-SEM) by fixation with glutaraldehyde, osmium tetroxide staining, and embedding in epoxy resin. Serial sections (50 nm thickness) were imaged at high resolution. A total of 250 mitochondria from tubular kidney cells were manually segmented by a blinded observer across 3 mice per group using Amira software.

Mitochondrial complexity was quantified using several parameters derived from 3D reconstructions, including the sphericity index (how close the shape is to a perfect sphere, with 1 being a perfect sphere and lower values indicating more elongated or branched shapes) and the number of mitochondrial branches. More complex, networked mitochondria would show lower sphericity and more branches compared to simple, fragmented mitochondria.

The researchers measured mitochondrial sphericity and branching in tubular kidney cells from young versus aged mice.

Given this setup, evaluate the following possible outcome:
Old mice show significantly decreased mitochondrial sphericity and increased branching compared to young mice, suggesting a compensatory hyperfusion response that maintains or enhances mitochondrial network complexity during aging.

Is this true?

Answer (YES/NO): NO